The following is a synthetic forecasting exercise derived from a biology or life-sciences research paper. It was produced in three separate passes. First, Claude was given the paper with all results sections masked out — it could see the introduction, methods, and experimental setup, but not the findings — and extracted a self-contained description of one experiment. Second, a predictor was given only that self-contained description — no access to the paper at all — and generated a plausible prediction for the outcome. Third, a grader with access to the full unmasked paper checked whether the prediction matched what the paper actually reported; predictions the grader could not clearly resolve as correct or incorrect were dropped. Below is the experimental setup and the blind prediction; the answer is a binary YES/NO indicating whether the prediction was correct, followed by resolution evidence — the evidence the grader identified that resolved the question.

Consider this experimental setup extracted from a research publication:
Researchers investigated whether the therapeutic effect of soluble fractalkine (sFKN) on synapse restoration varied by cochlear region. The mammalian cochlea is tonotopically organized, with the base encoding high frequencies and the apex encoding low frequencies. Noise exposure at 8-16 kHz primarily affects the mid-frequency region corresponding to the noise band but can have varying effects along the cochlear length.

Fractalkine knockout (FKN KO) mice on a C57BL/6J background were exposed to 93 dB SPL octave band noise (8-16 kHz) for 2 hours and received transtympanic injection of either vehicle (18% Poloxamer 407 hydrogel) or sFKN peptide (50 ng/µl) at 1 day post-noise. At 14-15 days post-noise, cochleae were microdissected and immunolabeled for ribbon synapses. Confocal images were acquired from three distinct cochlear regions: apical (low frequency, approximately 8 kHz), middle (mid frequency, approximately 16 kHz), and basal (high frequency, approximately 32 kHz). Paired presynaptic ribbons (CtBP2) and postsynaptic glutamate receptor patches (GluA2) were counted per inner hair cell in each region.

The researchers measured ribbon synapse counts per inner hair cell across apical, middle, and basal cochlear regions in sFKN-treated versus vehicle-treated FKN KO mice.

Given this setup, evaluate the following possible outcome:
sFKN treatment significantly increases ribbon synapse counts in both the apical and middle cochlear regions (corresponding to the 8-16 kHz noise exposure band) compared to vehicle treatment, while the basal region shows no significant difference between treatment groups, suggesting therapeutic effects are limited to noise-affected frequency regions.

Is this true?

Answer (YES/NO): NO